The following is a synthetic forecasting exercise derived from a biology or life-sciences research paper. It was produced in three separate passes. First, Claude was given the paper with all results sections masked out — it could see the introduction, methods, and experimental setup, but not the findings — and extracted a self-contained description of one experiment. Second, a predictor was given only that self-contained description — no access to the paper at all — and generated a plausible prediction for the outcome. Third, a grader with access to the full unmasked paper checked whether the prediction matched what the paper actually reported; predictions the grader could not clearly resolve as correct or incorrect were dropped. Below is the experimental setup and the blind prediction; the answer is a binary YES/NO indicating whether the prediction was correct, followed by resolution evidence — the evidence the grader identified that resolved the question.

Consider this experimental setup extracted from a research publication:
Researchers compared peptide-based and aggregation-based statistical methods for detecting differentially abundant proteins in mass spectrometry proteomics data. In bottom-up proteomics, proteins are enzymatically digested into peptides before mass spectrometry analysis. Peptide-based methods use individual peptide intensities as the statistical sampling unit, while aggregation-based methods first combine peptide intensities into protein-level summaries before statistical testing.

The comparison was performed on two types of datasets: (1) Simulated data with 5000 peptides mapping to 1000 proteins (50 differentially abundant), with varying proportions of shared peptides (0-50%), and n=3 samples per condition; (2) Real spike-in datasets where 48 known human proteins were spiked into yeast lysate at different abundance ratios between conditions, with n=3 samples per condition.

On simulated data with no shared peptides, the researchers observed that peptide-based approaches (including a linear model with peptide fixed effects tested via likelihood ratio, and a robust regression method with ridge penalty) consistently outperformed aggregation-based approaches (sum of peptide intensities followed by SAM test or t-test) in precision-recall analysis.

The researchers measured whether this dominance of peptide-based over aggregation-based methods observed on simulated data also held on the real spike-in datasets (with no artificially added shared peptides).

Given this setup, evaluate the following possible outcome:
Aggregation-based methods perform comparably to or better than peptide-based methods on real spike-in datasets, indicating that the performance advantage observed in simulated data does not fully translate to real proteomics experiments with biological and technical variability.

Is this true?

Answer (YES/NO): YES